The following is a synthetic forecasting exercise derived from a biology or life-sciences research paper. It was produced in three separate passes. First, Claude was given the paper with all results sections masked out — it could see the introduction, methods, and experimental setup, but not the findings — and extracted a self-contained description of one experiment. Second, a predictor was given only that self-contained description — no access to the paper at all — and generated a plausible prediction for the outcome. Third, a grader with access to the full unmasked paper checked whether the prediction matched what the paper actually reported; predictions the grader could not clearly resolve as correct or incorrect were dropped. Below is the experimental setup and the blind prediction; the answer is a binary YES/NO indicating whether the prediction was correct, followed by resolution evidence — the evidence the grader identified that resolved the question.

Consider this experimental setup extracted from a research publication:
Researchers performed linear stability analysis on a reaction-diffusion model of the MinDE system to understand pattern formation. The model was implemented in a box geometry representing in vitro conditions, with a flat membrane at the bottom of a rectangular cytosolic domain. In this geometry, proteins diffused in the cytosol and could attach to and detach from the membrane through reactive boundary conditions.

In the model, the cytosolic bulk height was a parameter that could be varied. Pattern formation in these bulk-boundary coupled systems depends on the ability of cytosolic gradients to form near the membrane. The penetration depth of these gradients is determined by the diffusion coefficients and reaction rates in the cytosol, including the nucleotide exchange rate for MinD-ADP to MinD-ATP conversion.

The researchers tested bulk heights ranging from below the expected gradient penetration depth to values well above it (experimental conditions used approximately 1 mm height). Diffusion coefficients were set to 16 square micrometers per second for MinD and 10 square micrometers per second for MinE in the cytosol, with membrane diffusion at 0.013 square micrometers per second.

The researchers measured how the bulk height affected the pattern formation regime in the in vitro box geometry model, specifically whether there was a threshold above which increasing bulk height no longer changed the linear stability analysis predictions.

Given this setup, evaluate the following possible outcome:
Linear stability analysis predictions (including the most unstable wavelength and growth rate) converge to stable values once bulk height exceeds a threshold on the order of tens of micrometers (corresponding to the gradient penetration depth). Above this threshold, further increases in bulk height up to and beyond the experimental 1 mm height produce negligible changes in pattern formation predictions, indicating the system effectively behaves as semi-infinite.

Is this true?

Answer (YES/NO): YES